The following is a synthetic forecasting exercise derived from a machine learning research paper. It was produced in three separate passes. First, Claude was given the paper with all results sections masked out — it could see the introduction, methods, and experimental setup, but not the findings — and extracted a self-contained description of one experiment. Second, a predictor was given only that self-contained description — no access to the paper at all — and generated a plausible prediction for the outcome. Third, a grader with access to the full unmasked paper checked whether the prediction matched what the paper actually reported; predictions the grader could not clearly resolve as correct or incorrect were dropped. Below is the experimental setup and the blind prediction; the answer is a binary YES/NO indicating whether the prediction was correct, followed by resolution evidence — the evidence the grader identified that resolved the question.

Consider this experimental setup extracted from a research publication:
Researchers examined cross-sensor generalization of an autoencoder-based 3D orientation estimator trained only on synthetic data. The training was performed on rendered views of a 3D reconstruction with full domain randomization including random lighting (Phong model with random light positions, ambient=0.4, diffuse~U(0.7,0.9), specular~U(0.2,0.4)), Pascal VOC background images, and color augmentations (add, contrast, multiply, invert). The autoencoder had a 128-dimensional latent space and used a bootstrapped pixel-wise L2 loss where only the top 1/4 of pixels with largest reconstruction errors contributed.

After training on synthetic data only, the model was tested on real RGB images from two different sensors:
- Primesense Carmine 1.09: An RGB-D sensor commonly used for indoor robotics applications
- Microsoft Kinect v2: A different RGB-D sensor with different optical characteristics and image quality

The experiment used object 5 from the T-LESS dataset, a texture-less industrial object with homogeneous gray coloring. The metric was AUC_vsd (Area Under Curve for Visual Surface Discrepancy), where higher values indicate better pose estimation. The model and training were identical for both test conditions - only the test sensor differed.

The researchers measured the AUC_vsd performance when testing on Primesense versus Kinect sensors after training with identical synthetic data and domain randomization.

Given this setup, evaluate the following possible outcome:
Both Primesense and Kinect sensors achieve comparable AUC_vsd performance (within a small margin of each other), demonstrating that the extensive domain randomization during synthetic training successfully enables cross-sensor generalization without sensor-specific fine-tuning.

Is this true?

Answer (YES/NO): YES